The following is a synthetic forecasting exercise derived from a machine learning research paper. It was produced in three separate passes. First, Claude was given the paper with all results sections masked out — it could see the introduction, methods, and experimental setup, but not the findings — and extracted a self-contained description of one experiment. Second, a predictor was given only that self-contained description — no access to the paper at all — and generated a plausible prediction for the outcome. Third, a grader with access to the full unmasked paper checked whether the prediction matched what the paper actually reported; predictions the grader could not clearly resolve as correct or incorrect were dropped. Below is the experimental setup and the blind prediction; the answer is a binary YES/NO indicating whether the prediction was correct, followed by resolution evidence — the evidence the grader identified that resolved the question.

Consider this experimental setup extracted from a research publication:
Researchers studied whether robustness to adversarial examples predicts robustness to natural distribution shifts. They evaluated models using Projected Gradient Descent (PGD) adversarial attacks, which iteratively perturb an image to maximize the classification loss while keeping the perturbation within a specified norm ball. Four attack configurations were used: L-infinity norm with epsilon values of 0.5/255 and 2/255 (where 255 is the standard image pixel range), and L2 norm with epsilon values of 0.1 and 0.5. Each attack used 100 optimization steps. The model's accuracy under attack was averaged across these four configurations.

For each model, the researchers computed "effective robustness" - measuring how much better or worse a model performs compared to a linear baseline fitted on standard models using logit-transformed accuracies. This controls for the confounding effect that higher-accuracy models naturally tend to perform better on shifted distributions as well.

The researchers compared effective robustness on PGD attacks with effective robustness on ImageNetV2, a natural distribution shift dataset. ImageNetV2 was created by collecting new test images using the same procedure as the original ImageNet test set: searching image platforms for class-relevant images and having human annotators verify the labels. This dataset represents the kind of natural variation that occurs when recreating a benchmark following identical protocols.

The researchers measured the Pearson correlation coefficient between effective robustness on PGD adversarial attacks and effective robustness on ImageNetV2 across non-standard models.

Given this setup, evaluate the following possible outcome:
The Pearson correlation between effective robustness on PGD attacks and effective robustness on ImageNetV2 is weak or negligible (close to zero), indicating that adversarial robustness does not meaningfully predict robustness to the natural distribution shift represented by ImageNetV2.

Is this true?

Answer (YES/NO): YES